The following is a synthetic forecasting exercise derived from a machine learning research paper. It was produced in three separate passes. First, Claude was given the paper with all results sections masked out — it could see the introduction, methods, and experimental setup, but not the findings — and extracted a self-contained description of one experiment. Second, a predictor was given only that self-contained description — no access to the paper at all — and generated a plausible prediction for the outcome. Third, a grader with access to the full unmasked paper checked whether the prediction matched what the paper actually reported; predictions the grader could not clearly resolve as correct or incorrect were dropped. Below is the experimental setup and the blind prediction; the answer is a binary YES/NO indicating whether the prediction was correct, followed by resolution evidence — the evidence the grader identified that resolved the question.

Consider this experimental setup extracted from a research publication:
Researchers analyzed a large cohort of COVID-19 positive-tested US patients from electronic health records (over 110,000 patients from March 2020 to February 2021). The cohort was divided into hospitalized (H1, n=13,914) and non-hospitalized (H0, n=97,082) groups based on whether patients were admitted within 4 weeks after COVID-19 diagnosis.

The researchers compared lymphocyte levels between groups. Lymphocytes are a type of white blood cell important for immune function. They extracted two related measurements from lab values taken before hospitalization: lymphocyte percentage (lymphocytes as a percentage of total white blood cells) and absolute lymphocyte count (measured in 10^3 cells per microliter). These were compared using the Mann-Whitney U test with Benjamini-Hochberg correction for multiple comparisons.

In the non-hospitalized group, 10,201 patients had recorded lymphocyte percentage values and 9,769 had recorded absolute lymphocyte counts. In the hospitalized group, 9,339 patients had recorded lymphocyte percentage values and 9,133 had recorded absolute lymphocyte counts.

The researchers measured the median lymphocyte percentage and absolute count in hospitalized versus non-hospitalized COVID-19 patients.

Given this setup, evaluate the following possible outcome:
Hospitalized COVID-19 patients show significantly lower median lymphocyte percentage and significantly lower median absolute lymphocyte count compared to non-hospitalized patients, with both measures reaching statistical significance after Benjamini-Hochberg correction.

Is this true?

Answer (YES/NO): YES